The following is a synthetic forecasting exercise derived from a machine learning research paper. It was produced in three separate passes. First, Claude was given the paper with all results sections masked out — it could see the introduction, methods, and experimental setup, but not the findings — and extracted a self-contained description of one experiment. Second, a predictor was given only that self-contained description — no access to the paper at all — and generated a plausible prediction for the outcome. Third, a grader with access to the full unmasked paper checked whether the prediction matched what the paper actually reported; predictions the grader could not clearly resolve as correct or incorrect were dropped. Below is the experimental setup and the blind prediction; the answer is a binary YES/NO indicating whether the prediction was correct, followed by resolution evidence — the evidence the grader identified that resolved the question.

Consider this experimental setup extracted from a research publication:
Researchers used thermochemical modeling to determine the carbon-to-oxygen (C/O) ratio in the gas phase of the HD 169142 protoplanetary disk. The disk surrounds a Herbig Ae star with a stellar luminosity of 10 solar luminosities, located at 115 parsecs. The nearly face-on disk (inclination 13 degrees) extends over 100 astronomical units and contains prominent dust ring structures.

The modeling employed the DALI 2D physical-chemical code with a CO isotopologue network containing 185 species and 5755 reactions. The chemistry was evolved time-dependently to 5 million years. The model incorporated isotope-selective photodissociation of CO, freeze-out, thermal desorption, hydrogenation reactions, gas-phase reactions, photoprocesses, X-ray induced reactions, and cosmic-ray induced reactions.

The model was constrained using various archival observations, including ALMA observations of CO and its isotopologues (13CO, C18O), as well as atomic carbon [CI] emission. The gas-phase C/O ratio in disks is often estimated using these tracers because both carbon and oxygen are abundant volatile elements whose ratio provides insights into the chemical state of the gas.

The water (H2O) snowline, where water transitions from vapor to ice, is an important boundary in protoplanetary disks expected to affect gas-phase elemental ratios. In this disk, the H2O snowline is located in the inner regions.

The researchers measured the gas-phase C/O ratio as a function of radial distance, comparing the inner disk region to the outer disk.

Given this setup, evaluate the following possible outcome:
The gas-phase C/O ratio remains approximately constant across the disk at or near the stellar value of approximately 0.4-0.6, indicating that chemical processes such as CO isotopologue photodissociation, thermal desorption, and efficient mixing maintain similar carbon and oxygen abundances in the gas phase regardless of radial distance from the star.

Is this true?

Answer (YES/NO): NO